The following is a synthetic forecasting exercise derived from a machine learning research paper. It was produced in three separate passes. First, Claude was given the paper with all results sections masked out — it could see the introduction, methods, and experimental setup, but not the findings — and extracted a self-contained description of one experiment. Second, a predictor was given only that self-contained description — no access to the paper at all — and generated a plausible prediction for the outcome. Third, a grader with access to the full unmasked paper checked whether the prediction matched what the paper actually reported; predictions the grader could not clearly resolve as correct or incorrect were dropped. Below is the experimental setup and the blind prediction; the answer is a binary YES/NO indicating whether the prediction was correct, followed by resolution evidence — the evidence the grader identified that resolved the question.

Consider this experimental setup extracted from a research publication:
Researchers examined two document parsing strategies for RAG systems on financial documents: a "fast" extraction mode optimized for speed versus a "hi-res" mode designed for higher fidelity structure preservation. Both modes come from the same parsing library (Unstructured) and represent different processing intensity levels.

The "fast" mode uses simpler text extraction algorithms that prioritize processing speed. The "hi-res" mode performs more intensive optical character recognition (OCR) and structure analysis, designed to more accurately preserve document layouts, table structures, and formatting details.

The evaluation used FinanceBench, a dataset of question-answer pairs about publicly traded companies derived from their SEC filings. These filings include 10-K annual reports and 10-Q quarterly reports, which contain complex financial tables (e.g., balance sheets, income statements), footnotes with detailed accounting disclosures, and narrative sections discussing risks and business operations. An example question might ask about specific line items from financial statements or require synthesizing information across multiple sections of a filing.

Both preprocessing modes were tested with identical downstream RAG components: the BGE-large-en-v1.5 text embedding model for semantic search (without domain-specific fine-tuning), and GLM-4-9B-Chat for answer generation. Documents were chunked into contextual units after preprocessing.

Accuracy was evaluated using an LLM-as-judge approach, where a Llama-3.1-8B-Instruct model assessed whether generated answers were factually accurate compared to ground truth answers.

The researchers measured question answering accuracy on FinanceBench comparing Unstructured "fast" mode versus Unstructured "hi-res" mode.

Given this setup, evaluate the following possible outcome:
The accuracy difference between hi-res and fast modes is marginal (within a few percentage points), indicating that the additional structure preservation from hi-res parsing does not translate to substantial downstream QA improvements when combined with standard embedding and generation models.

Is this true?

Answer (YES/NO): NO